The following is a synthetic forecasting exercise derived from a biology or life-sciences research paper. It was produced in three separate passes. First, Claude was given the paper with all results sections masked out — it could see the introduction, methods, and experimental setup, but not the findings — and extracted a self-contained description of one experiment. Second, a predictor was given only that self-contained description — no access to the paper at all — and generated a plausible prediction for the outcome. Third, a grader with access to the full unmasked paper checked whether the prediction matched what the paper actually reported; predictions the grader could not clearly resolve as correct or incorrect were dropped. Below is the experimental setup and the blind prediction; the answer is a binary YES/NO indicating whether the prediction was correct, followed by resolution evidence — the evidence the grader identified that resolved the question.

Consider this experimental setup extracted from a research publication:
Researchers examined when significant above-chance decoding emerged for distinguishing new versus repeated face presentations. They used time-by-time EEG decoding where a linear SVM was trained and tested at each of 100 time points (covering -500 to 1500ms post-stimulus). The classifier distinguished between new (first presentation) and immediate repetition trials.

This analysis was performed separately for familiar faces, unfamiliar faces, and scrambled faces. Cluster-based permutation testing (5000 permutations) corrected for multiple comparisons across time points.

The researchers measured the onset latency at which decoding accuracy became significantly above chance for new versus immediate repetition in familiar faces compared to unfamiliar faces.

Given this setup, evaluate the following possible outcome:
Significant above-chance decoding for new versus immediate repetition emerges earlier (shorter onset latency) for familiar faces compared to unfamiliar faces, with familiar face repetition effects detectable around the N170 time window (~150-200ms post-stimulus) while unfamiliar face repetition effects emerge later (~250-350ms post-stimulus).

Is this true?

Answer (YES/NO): NO